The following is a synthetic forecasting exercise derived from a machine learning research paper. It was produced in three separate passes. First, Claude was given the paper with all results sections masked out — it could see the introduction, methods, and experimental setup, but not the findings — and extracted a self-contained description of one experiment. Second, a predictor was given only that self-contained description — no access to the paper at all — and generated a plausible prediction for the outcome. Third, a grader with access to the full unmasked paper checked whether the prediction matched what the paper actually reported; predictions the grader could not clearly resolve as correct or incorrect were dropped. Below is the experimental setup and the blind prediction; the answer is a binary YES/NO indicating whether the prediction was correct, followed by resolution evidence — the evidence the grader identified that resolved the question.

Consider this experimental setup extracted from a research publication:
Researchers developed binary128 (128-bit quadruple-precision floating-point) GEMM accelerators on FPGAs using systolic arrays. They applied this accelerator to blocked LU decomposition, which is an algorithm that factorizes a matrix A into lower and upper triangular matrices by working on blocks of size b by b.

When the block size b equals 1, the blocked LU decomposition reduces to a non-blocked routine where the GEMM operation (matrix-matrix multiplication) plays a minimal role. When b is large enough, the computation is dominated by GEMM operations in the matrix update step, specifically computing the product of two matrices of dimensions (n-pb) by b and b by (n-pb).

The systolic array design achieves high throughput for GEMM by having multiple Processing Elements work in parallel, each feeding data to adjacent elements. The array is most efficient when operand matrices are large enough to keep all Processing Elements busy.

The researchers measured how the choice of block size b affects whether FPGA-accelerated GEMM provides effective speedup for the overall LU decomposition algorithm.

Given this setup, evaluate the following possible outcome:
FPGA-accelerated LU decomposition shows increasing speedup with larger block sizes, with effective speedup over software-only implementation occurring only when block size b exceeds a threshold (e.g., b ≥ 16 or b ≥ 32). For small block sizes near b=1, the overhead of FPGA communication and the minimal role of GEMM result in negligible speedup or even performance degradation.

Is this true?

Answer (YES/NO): NO